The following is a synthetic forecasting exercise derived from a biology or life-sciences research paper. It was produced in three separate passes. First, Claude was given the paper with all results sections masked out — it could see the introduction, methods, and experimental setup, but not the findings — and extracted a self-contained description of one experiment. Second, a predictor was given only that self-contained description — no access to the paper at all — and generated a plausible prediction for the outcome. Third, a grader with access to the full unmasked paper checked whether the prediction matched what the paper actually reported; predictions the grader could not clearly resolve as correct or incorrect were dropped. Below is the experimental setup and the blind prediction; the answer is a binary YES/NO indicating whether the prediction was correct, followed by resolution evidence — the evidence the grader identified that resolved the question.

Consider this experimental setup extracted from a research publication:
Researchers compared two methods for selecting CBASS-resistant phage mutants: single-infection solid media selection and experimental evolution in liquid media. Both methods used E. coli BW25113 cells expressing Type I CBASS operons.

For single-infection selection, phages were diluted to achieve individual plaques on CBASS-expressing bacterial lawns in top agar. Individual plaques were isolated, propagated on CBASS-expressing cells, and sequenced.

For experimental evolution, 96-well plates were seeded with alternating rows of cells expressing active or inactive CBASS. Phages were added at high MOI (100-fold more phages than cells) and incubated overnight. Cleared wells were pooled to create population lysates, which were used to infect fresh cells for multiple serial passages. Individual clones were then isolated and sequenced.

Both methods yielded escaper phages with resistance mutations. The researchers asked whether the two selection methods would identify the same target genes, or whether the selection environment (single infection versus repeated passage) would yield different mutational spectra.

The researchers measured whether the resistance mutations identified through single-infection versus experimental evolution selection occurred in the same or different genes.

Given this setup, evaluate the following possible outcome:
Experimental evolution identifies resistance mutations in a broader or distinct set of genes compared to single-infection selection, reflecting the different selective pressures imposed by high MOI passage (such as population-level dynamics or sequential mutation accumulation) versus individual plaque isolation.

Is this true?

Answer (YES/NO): NO